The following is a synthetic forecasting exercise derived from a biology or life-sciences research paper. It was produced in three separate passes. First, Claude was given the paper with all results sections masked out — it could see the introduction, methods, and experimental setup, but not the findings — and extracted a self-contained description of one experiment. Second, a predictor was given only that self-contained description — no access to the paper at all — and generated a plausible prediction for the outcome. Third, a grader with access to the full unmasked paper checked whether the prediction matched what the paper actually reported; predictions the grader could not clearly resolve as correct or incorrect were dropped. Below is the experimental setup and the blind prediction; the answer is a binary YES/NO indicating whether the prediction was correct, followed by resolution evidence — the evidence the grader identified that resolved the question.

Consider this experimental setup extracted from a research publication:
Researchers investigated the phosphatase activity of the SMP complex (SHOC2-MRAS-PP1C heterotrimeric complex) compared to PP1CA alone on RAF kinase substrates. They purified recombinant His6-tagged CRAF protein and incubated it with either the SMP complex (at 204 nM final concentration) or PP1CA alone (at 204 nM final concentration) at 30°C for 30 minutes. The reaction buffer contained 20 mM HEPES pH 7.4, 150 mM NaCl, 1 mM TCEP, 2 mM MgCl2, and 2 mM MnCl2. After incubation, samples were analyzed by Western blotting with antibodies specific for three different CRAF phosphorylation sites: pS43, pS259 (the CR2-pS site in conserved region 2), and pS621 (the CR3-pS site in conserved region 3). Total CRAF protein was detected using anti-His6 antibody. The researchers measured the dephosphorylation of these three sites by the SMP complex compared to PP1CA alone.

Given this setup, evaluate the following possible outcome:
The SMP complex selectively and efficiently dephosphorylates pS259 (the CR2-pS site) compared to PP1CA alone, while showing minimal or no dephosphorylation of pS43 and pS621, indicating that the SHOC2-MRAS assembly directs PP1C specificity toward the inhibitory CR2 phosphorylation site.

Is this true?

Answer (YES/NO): NO